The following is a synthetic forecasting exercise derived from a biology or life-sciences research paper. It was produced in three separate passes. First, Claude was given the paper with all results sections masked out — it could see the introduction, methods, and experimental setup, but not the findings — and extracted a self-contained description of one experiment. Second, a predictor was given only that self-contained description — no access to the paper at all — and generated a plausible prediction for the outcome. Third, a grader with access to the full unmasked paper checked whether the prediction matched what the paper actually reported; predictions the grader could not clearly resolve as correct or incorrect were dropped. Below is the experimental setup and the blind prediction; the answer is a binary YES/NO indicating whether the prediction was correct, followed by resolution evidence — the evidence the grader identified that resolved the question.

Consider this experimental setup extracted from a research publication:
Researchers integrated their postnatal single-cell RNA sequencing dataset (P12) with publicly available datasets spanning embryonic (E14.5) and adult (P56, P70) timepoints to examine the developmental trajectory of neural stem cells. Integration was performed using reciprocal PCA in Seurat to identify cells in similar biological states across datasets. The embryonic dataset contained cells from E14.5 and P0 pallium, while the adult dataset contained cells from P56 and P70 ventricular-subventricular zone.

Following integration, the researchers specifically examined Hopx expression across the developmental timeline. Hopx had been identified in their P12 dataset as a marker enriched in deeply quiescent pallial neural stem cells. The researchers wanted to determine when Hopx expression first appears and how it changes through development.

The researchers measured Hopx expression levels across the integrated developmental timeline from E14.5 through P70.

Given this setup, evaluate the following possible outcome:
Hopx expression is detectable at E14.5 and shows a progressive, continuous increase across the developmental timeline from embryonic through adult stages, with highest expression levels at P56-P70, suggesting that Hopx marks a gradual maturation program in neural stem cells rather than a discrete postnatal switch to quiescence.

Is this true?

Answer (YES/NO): NO